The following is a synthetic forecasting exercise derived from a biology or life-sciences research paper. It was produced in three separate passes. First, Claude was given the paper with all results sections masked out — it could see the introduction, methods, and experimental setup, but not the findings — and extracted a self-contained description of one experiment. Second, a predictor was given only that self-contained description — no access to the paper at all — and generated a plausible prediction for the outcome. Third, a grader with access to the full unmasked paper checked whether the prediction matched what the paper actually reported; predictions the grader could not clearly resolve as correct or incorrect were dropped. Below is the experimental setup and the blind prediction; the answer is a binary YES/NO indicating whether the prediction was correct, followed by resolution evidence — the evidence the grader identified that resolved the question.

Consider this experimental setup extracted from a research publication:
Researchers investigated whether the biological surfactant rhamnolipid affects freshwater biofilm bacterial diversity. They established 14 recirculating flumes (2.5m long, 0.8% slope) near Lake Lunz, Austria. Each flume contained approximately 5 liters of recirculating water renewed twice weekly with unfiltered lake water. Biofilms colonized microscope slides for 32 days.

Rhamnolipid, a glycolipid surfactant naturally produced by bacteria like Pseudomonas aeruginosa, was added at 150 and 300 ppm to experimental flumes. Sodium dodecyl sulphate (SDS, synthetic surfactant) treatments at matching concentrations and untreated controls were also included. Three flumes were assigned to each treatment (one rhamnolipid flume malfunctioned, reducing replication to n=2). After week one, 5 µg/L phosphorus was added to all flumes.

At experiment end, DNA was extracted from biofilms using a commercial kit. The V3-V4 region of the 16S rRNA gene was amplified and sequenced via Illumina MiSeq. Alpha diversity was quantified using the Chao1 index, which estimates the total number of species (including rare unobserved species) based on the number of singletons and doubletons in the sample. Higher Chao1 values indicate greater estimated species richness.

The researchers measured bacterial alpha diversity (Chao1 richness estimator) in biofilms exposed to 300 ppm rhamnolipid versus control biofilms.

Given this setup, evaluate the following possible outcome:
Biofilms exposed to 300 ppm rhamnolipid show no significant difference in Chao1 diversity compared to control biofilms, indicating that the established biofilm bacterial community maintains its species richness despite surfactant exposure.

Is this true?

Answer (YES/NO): YES